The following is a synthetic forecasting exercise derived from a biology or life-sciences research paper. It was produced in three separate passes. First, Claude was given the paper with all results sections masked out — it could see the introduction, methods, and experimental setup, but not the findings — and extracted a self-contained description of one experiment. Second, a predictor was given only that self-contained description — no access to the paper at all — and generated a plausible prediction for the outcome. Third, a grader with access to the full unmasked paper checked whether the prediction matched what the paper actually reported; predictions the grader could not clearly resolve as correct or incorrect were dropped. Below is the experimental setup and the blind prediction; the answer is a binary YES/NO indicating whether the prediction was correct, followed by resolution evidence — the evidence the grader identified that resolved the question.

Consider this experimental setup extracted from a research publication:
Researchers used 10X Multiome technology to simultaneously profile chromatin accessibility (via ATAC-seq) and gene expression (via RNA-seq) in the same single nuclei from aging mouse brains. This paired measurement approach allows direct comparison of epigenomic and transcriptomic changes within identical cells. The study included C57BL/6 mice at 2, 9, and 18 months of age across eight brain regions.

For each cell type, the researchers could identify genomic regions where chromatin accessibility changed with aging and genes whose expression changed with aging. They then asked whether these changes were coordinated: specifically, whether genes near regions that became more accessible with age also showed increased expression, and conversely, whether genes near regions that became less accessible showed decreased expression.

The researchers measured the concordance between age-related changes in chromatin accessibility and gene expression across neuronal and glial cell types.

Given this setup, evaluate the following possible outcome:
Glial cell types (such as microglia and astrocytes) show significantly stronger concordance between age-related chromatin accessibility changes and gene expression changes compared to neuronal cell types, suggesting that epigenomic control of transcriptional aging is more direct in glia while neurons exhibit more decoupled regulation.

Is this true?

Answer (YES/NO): NO